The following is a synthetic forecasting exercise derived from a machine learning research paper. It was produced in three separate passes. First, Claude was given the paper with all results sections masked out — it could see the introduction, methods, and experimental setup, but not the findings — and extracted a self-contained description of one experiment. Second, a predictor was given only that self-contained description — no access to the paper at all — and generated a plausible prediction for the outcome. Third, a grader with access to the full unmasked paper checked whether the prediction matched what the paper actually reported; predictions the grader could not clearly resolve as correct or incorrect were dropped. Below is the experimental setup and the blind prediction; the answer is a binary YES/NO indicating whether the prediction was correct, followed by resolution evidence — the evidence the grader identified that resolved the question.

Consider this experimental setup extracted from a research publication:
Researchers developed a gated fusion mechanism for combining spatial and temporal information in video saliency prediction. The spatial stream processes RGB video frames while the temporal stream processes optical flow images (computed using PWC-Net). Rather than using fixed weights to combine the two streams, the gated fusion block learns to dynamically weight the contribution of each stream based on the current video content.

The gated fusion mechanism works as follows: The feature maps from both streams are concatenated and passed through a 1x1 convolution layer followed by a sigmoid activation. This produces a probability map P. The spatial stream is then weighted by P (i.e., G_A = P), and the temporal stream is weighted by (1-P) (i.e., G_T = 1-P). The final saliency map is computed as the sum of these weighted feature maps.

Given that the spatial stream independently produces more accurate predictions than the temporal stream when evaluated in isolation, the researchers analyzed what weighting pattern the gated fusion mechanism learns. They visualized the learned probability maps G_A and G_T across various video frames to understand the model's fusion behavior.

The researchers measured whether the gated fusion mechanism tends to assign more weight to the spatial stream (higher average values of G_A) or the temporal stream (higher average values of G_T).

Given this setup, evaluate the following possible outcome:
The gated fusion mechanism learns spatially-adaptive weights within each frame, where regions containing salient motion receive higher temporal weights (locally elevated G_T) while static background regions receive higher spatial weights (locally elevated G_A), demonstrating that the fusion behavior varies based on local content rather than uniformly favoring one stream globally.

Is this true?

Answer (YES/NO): YES